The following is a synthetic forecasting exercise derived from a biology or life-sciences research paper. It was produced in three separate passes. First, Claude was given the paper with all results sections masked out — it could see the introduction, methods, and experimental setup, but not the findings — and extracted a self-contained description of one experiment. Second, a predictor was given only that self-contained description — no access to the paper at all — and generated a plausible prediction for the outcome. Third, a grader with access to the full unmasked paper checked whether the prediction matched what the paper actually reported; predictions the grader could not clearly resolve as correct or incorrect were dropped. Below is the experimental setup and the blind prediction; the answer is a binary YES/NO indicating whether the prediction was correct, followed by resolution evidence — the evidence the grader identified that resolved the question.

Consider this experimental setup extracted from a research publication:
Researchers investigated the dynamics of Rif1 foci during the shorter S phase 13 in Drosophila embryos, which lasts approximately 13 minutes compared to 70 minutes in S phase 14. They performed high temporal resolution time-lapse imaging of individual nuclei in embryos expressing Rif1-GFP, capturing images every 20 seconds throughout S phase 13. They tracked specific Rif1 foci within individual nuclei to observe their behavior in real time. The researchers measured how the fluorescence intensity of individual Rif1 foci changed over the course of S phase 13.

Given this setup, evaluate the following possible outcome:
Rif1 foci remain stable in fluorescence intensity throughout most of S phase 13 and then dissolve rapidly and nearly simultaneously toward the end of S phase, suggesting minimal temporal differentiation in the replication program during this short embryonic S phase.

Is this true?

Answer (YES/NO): NO